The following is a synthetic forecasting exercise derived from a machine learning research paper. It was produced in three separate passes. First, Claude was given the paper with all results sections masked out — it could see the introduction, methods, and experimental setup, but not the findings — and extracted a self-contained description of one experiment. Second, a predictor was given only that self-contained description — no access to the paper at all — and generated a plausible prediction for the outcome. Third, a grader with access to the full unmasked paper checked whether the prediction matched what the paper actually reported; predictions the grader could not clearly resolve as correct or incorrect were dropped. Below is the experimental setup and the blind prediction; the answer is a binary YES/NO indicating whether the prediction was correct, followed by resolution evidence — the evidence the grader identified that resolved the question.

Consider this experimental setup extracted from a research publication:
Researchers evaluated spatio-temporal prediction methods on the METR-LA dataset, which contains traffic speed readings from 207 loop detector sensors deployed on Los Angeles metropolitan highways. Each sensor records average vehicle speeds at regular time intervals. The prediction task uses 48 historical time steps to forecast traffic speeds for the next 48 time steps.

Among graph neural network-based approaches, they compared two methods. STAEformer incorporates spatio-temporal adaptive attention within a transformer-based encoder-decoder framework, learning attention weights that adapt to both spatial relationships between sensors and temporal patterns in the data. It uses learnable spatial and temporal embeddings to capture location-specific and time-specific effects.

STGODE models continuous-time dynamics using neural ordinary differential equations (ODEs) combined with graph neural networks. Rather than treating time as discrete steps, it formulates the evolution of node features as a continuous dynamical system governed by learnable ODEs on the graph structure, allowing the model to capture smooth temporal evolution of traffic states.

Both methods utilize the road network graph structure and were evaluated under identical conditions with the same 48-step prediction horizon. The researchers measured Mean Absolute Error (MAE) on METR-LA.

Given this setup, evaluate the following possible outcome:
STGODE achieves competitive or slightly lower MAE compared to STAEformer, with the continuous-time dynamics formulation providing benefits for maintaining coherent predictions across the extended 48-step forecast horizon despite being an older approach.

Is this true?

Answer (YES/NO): NO